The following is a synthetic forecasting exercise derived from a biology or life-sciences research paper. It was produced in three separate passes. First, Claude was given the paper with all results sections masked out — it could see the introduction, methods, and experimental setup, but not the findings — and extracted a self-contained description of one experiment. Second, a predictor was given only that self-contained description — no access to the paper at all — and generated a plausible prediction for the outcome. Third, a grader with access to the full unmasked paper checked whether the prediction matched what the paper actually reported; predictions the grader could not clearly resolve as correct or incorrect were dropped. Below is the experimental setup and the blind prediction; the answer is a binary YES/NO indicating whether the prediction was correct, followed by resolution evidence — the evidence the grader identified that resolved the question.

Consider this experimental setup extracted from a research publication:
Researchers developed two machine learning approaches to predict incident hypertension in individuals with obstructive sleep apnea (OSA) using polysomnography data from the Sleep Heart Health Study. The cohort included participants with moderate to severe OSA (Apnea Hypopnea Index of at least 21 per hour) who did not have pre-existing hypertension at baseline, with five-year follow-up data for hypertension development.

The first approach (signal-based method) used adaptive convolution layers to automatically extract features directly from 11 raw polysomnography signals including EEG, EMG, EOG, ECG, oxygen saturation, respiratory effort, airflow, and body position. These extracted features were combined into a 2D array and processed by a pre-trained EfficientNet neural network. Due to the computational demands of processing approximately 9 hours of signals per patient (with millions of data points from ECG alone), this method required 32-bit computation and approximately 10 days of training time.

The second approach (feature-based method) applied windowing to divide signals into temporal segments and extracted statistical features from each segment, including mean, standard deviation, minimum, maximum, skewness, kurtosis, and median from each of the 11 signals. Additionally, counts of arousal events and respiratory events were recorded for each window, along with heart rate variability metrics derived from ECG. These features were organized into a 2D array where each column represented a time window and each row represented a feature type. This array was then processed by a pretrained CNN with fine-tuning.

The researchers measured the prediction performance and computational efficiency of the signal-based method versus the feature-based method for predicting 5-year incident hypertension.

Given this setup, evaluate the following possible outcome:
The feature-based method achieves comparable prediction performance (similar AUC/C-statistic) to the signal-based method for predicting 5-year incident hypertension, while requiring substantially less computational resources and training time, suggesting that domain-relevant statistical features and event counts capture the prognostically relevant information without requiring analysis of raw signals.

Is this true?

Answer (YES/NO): NO